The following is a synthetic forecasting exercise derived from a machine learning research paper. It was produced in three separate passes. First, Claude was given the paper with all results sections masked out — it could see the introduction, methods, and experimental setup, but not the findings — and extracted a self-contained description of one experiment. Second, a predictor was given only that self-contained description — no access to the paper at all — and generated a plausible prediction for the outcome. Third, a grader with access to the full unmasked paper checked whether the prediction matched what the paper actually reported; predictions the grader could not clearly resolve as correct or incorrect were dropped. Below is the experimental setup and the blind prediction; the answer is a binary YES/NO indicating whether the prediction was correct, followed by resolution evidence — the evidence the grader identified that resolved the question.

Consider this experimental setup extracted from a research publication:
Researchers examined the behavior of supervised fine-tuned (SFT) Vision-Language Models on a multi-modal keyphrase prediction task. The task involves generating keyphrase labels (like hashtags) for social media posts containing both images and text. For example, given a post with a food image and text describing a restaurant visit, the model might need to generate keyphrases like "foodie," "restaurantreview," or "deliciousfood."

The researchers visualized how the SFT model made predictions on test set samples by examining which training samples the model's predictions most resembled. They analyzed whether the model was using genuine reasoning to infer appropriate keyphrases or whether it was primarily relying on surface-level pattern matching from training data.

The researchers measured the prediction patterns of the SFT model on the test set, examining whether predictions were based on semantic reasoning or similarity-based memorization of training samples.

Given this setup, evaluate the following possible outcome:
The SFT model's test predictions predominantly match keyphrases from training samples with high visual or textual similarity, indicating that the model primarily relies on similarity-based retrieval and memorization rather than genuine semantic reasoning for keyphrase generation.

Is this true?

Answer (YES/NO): YES